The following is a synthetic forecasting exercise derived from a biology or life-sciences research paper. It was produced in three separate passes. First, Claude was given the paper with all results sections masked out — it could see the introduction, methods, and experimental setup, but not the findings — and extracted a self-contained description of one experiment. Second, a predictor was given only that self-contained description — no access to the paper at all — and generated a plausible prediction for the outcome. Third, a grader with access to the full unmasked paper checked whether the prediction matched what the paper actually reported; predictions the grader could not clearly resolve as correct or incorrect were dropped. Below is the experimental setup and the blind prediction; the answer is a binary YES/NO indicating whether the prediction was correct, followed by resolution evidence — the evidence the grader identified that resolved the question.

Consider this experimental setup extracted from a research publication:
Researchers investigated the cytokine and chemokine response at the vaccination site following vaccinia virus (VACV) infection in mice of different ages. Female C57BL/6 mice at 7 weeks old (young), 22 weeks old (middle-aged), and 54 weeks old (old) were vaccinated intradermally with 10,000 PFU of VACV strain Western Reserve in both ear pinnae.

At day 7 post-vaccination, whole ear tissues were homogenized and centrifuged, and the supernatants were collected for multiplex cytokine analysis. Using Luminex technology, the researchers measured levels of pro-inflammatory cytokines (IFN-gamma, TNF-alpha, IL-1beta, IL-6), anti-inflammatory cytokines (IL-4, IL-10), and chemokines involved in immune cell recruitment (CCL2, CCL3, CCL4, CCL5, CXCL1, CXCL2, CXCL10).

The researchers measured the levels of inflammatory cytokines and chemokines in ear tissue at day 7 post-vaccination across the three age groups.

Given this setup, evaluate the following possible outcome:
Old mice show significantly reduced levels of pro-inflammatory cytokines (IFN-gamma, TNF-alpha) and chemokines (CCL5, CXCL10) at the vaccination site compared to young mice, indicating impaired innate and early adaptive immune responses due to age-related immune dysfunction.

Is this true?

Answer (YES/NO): NO